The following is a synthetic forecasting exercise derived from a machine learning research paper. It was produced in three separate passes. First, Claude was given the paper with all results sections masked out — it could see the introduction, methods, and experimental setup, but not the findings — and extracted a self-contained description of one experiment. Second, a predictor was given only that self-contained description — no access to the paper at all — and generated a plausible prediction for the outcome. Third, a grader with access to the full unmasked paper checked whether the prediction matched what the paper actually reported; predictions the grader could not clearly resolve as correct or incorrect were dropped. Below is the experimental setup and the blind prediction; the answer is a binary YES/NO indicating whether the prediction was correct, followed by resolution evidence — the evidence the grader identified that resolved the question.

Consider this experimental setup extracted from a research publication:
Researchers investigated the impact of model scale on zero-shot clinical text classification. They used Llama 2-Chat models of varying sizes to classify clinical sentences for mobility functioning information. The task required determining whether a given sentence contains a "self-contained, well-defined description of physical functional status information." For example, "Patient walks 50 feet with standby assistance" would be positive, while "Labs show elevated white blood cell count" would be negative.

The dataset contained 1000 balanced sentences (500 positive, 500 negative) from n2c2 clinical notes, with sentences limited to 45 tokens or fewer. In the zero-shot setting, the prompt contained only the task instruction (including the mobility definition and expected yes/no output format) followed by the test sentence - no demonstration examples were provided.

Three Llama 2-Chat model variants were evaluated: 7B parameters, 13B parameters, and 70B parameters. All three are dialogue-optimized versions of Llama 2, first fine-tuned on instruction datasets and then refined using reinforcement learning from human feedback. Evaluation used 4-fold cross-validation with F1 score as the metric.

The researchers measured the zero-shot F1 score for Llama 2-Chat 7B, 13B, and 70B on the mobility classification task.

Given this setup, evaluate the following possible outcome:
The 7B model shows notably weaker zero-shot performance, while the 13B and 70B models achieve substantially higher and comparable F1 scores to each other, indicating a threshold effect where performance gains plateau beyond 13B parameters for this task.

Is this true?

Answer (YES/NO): YES